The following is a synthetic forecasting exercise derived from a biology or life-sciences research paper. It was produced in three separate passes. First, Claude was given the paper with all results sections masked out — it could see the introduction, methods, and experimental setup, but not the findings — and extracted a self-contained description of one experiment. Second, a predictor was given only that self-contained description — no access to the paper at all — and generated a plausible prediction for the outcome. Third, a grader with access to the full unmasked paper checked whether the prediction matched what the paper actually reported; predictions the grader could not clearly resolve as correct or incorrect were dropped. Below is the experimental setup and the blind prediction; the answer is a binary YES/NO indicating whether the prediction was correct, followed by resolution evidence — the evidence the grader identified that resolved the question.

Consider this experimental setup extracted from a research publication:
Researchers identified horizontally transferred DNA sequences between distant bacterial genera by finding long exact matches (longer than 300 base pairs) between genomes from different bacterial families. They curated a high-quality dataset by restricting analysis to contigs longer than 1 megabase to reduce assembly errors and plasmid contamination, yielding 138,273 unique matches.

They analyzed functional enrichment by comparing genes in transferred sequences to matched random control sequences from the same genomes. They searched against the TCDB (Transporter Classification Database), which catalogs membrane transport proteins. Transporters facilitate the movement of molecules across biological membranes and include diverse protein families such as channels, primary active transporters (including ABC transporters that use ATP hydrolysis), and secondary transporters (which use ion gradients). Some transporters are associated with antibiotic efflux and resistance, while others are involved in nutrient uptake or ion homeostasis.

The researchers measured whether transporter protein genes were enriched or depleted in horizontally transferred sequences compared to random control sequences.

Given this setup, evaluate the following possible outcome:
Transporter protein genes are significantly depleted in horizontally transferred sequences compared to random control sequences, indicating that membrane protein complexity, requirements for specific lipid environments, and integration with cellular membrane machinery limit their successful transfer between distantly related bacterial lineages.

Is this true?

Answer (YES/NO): YES